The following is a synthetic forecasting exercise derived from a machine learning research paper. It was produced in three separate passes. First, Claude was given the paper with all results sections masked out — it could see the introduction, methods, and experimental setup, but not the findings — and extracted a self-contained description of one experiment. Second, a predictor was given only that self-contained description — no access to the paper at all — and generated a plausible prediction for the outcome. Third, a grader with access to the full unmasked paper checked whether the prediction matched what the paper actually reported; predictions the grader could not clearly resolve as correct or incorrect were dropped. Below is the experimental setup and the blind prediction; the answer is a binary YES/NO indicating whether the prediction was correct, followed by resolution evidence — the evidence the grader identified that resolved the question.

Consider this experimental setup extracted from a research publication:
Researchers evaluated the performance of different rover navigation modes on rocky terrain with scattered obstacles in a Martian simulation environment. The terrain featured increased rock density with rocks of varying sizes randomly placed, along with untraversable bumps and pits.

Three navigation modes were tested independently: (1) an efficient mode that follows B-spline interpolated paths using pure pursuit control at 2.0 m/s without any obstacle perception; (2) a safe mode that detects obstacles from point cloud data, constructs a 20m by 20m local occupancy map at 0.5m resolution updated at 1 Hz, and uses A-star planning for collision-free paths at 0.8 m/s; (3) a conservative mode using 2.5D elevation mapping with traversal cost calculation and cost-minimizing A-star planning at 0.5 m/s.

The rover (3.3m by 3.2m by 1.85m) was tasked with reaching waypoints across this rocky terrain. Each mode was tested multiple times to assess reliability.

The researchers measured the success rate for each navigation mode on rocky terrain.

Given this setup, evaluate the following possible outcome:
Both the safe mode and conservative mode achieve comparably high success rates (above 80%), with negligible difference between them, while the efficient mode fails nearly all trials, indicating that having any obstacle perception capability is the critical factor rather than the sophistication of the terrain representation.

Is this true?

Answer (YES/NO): NO